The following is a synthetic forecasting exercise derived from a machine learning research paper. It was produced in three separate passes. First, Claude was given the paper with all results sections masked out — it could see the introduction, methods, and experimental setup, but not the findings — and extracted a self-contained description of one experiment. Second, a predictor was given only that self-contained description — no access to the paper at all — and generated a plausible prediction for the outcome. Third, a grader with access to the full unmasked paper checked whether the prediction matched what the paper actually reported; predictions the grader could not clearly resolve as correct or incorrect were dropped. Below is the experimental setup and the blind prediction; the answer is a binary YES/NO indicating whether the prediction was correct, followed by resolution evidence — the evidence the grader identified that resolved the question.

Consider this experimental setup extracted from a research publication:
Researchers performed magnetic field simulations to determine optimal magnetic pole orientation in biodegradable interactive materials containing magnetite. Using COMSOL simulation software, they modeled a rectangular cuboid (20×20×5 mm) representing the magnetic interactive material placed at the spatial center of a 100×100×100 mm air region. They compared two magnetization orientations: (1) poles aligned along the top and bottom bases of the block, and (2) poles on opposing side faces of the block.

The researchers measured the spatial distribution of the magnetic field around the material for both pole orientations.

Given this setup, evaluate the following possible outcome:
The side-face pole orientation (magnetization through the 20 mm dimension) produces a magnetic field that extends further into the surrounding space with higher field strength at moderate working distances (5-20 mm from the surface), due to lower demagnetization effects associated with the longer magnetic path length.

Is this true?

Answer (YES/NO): NO